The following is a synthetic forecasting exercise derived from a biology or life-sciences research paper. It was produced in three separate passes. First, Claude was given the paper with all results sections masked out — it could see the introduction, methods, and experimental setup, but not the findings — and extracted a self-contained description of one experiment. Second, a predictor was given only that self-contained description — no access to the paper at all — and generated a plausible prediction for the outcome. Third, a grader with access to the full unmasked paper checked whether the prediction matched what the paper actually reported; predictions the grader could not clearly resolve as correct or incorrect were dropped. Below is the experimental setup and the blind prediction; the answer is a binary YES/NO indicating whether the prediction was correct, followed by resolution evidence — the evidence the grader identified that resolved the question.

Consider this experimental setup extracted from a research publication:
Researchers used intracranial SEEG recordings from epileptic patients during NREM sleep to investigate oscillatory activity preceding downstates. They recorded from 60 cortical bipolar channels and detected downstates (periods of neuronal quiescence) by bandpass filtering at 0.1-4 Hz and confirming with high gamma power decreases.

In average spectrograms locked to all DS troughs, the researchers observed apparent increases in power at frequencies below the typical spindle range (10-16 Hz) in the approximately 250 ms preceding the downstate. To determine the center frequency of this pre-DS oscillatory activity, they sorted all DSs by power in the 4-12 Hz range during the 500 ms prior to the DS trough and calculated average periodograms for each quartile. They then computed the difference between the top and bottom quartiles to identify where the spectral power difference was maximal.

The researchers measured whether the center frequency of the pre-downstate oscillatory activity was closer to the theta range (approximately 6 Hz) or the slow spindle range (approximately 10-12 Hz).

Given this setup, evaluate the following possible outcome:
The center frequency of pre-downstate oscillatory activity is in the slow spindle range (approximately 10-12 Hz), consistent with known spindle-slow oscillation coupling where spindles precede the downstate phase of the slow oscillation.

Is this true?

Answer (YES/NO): NO